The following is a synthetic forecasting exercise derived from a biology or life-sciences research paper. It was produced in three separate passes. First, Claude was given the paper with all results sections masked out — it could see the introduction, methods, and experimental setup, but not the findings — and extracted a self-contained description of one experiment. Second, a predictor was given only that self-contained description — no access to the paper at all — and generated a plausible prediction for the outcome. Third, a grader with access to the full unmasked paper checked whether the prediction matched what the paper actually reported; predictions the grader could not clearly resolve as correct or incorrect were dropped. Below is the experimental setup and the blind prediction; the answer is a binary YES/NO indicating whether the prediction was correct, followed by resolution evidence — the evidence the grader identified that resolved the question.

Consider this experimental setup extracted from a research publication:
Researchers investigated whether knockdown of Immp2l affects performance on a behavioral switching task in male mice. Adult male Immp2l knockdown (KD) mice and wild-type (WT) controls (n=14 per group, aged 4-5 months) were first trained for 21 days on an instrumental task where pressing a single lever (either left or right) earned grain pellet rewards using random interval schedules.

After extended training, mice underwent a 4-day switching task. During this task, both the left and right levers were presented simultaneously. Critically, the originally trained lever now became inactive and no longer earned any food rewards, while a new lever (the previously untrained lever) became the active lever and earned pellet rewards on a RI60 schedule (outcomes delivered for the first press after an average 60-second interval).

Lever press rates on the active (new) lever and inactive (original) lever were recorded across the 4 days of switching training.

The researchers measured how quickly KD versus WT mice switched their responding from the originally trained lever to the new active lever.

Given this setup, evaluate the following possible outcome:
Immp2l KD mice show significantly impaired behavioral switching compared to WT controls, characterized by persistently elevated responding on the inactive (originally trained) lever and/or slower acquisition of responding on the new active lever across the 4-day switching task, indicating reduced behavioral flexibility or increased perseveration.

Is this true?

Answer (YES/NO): NO